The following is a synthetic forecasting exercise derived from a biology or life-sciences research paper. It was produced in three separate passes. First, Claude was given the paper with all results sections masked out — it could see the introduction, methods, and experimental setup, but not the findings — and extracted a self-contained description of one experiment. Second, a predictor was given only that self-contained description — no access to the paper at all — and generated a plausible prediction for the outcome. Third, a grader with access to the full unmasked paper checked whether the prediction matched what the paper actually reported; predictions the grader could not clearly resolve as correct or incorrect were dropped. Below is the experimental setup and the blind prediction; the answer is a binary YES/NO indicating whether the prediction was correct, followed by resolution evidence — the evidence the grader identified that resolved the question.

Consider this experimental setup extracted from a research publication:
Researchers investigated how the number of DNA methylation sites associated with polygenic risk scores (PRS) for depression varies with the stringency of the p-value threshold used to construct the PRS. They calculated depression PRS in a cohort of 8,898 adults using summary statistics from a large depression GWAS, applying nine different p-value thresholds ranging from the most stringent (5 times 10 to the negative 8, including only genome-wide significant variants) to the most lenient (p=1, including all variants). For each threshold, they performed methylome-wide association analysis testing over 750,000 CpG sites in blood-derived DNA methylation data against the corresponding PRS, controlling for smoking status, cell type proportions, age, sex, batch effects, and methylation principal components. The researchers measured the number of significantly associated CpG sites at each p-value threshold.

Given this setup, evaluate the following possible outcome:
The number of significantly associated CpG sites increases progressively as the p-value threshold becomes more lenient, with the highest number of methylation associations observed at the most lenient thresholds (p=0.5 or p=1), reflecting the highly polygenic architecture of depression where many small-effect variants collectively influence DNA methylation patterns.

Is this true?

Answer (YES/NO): NO